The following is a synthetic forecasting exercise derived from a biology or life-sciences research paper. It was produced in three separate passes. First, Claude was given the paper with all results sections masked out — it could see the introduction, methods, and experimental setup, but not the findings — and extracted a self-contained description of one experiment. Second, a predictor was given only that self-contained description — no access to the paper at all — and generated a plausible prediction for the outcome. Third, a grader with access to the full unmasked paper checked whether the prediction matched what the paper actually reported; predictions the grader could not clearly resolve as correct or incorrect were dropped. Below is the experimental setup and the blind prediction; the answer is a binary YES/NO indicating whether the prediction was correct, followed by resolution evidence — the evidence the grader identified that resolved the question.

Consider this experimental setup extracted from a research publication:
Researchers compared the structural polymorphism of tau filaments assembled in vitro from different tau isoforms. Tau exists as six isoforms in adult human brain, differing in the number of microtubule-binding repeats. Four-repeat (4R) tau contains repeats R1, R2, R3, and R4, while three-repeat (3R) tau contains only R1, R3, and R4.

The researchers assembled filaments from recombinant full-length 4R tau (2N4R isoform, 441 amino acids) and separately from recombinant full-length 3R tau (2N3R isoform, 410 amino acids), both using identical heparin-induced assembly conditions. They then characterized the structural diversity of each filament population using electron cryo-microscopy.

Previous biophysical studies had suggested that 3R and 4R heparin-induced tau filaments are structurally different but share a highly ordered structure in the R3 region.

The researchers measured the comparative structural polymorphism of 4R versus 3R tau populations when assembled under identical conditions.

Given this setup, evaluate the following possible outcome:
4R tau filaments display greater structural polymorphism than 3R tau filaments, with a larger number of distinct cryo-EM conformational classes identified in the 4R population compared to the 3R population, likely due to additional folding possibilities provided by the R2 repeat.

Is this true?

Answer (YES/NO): YES